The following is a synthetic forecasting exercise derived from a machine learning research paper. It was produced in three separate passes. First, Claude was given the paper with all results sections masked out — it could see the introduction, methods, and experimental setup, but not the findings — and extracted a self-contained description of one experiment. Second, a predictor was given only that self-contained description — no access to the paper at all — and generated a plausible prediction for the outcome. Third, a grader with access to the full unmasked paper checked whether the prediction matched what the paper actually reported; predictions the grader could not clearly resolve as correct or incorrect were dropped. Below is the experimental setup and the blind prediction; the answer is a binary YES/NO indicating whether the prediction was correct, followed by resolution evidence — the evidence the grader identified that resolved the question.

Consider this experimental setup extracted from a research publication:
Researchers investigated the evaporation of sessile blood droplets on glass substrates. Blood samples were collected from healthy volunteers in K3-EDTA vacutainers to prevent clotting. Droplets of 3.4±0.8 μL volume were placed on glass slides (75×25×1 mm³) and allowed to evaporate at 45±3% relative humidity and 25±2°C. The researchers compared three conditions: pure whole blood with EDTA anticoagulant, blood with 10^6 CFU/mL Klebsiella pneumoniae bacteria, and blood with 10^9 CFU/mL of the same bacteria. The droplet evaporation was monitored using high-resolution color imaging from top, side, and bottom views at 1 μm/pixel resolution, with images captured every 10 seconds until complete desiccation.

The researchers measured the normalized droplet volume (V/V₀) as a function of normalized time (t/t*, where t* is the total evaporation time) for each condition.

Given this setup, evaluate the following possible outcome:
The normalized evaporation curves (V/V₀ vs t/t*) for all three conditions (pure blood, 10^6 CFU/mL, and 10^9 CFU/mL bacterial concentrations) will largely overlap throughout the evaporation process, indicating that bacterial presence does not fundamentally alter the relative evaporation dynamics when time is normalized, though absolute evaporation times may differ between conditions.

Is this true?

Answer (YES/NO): YES